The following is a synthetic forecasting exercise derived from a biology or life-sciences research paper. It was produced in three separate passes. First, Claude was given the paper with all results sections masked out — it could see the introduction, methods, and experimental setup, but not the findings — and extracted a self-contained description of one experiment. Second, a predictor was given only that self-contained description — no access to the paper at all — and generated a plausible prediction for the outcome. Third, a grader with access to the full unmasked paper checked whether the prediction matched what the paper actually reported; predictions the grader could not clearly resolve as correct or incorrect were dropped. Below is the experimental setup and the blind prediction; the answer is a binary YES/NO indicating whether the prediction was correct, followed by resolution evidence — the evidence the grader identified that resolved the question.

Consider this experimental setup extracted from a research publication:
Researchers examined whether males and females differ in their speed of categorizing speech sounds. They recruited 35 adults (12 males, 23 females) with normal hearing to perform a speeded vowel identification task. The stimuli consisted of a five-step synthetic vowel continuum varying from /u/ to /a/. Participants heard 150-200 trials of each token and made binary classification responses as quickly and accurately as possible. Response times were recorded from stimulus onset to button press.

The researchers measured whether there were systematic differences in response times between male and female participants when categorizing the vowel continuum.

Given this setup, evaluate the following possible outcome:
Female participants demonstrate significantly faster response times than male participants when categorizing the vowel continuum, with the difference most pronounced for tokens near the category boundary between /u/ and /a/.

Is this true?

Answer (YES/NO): NO